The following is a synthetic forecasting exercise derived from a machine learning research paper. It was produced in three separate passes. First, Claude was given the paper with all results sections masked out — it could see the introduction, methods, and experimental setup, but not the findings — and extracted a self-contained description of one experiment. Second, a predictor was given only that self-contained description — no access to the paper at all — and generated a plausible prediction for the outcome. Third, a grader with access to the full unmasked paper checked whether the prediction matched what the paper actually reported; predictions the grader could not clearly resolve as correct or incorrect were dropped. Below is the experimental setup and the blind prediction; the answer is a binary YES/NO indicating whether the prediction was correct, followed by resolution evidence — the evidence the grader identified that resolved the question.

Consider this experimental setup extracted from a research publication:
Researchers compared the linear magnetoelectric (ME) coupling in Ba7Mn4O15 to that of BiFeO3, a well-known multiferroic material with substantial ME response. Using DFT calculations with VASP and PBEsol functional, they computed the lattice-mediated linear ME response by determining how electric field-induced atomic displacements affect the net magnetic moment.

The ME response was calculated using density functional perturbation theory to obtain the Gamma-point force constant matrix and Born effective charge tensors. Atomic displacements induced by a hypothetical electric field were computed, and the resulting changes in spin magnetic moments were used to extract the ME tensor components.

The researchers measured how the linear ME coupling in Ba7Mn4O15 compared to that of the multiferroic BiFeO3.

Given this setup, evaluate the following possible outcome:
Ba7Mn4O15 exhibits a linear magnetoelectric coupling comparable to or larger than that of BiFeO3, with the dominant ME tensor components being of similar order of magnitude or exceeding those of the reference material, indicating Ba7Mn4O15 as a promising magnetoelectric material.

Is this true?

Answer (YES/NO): YES